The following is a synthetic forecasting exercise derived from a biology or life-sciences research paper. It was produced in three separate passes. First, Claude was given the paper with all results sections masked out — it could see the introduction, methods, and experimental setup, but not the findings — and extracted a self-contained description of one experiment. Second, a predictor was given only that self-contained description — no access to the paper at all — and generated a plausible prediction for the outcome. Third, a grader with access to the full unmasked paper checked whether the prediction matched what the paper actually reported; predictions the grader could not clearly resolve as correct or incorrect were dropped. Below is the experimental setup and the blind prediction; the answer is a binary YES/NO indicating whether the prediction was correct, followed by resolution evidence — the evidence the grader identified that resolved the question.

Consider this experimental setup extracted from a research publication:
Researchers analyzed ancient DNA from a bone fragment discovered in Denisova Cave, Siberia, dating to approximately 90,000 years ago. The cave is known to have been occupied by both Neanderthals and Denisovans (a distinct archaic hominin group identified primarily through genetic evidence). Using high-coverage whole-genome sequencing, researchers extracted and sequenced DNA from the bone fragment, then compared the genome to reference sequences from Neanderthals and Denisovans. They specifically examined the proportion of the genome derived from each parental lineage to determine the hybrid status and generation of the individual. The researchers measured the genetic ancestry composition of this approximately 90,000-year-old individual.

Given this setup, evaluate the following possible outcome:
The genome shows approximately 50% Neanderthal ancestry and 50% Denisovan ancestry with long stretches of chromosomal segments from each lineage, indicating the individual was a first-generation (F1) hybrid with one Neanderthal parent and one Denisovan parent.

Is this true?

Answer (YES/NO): YES